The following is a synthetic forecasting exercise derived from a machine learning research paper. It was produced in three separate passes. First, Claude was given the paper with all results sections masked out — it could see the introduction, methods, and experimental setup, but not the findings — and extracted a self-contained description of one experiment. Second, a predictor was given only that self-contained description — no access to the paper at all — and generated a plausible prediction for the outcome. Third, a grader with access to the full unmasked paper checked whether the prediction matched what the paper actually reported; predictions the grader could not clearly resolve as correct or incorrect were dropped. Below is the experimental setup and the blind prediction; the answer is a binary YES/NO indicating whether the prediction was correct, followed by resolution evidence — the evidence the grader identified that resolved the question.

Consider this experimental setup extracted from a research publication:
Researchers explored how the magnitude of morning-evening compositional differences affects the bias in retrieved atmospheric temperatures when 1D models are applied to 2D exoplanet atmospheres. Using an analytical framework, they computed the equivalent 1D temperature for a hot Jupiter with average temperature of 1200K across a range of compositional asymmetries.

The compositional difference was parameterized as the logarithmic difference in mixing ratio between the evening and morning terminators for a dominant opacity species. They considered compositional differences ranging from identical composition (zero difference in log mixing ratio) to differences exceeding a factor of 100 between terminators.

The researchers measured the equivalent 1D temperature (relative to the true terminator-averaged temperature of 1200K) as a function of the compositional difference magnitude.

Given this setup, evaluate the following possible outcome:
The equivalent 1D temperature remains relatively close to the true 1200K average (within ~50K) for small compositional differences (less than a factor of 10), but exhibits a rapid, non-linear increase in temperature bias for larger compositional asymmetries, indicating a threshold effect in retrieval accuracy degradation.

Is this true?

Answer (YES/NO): NO